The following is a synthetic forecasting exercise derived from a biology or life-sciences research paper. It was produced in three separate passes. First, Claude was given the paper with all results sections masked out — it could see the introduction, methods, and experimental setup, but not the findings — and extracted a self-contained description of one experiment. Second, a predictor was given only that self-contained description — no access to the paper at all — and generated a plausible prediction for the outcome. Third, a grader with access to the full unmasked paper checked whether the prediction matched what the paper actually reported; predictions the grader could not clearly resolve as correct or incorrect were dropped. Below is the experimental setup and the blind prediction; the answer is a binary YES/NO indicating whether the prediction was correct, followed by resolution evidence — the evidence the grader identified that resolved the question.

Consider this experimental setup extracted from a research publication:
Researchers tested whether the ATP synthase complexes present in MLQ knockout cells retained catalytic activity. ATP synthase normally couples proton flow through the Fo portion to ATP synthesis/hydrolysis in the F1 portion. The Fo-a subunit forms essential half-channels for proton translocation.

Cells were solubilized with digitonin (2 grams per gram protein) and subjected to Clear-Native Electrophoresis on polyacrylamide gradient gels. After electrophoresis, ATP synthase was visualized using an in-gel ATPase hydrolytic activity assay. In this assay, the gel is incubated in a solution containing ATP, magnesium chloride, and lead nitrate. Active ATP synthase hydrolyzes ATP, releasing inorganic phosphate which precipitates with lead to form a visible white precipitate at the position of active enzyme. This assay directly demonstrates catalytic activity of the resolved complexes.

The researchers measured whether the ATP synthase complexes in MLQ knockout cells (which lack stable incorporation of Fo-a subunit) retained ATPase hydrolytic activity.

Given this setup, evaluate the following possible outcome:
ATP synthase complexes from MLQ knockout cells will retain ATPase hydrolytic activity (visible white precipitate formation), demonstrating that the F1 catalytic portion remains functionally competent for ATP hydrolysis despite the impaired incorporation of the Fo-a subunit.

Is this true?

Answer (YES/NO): YES